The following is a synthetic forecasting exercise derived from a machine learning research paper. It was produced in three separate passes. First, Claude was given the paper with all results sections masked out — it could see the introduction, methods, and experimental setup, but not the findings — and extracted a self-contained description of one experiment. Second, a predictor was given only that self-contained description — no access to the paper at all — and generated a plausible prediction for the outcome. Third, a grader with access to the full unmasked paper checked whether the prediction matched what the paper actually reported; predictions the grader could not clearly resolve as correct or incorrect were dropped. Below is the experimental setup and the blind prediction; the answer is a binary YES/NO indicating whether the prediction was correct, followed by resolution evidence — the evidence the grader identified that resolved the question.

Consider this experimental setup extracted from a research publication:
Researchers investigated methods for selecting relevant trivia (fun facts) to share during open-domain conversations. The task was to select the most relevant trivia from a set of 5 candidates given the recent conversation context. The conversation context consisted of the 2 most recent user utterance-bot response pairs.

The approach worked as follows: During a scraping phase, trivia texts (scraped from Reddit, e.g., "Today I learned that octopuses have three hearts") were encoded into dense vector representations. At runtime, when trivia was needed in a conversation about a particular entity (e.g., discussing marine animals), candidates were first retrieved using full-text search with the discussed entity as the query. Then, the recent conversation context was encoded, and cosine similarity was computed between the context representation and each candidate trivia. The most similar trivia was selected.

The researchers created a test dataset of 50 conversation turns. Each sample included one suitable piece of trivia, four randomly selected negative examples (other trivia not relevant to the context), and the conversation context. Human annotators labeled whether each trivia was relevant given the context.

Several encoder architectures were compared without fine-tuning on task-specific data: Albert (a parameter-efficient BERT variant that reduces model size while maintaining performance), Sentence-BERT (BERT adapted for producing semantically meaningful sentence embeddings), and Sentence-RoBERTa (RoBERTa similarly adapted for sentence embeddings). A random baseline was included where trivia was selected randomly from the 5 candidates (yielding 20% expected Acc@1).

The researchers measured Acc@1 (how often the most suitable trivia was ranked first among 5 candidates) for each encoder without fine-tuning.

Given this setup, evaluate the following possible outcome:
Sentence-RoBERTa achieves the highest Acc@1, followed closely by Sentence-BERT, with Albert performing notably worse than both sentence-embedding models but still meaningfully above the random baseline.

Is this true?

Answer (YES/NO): NO